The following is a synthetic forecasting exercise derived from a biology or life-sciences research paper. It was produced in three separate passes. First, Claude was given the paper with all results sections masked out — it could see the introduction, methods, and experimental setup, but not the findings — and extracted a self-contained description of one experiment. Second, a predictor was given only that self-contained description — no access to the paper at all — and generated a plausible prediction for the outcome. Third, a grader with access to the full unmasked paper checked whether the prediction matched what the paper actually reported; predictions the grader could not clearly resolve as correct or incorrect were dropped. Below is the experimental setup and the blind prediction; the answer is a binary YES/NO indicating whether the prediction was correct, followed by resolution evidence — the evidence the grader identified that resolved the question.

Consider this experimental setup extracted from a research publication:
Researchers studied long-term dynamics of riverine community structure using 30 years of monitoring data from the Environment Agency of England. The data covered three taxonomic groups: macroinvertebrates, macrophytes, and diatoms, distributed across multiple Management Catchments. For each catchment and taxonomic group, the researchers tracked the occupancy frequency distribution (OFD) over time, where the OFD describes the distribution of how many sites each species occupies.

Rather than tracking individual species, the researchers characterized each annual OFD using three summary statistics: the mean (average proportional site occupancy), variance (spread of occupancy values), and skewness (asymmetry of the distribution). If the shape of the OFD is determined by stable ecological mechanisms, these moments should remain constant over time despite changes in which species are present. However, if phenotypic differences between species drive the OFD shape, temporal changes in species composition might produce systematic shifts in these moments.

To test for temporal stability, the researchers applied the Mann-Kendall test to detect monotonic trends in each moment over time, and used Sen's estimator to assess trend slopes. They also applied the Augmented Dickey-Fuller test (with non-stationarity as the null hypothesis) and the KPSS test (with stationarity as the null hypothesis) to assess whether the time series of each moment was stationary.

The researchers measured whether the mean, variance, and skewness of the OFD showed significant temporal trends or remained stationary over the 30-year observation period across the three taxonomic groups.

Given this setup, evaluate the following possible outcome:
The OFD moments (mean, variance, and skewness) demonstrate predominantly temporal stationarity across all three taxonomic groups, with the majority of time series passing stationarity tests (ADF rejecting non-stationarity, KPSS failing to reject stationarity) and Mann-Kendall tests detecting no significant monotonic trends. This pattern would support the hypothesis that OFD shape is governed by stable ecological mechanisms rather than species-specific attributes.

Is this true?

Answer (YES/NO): NO